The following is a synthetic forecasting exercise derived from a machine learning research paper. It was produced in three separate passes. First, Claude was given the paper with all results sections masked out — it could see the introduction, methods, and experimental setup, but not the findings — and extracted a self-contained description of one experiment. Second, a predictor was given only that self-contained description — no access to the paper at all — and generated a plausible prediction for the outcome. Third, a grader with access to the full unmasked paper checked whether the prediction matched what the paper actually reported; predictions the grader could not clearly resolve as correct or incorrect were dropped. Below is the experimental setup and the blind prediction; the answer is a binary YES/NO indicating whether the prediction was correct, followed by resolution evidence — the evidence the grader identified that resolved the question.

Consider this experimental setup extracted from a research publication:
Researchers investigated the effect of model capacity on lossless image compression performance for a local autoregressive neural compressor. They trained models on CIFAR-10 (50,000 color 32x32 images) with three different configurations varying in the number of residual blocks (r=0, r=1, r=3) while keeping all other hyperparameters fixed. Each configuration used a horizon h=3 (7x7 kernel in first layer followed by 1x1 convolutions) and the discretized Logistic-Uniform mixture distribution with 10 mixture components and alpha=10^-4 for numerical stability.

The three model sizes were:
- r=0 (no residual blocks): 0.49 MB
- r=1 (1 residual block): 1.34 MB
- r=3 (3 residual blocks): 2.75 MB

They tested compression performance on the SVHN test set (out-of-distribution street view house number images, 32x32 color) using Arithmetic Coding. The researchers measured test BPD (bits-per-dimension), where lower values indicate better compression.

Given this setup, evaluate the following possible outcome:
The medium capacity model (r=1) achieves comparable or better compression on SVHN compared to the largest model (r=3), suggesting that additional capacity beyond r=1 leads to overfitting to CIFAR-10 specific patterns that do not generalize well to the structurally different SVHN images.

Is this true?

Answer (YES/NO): NO